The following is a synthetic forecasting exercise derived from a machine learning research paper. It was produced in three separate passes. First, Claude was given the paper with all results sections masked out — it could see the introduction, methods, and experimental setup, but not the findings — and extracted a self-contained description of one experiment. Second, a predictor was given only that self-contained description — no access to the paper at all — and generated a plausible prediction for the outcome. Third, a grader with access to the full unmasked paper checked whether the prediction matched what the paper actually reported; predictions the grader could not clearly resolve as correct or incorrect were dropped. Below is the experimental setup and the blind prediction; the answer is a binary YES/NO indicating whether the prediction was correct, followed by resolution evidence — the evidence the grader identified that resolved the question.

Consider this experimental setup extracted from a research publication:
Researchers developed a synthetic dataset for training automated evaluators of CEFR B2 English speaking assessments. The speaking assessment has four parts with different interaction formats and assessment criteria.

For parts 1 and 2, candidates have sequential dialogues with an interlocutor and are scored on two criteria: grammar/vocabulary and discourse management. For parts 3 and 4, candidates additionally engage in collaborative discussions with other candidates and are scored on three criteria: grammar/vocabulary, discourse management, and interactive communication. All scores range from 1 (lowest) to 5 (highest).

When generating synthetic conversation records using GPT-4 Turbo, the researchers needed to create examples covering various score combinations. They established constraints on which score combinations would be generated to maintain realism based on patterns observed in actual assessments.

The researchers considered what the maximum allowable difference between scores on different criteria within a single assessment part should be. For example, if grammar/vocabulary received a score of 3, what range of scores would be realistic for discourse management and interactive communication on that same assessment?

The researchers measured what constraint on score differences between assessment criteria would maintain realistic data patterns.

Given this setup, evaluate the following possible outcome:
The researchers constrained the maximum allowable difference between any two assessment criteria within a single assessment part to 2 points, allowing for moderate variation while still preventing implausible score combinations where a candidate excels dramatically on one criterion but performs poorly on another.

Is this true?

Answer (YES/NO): YES